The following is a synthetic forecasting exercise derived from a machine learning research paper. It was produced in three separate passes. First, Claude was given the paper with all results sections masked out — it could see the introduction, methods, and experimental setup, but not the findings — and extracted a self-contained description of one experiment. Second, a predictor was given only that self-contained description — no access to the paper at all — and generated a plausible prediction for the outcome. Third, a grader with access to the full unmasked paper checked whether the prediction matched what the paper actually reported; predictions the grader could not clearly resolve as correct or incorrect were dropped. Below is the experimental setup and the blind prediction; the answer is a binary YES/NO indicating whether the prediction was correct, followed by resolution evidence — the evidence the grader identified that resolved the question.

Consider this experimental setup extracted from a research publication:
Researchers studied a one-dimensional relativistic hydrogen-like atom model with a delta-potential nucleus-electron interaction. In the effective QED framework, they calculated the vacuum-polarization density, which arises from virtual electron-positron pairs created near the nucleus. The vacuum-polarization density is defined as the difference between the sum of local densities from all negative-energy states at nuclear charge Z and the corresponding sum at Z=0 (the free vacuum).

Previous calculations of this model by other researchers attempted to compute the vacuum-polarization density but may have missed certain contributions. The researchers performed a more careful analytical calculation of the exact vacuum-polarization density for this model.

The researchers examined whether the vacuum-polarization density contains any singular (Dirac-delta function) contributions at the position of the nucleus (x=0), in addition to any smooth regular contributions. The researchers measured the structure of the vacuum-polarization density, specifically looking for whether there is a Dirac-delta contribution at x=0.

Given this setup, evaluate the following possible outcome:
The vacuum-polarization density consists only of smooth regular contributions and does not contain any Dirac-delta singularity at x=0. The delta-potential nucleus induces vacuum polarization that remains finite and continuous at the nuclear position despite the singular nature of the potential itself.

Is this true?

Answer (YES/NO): NO